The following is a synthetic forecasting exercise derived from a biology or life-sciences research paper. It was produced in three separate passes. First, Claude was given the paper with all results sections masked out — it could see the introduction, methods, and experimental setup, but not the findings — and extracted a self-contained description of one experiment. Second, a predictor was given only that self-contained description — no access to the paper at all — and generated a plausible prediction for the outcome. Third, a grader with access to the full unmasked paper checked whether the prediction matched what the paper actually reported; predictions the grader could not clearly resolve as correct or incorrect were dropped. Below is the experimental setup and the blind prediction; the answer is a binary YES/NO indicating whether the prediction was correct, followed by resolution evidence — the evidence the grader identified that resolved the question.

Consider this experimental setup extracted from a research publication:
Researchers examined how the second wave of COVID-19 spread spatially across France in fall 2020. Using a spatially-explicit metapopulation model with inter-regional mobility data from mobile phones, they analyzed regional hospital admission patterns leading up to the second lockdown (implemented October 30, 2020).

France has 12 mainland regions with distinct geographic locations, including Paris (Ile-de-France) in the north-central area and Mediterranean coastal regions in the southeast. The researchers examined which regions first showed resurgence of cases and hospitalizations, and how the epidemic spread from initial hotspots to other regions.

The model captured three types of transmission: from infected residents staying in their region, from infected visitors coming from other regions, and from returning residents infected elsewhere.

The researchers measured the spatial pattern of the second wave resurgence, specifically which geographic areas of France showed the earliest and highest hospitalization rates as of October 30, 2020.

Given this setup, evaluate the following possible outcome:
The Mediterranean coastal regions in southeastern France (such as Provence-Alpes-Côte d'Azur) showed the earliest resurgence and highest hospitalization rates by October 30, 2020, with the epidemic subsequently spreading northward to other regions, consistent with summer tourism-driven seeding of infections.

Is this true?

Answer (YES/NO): NO